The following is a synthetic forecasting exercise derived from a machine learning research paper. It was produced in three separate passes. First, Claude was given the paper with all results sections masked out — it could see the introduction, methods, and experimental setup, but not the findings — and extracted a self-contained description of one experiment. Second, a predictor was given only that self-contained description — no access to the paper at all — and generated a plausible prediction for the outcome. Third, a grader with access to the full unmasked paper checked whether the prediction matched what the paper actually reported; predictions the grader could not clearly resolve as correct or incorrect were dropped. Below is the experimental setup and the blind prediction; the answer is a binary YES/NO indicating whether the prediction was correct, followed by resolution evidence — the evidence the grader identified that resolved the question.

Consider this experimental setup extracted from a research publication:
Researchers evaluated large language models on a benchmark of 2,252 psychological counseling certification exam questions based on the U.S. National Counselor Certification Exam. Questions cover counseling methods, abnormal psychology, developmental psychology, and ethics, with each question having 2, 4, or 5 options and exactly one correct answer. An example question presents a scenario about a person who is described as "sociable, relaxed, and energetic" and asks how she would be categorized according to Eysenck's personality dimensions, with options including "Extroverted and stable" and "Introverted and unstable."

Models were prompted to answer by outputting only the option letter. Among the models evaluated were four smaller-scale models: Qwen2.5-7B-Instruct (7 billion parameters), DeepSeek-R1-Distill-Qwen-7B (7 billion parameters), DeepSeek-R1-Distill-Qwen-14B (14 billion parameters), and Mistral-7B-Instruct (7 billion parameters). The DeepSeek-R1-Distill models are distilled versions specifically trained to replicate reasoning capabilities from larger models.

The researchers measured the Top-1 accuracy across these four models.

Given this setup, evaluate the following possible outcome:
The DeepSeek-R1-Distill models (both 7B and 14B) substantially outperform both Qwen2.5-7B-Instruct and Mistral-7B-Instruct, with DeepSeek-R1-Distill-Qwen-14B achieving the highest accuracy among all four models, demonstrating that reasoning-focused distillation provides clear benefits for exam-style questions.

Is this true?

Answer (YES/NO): NO